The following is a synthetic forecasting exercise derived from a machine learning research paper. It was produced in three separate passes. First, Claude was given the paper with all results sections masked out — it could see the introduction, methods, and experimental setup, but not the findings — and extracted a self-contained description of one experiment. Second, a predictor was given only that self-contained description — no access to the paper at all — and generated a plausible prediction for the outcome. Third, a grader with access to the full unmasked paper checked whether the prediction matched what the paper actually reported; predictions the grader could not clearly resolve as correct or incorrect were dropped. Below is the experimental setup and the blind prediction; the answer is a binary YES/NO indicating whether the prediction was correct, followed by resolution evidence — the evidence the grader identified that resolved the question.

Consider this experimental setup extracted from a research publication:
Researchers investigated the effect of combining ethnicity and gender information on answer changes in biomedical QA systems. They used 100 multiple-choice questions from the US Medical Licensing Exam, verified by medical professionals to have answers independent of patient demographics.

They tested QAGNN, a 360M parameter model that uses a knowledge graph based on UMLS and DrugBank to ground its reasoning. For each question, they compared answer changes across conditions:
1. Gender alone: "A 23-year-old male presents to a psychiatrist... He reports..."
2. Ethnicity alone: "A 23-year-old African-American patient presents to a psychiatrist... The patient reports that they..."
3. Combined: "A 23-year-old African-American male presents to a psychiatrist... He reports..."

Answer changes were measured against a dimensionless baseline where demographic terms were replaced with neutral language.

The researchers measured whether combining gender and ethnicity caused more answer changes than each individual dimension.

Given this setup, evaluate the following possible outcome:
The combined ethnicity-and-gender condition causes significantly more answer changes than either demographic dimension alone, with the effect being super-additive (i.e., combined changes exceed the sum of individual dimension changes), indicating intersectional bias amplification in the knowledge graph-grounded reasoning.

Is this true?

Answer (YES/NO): NO